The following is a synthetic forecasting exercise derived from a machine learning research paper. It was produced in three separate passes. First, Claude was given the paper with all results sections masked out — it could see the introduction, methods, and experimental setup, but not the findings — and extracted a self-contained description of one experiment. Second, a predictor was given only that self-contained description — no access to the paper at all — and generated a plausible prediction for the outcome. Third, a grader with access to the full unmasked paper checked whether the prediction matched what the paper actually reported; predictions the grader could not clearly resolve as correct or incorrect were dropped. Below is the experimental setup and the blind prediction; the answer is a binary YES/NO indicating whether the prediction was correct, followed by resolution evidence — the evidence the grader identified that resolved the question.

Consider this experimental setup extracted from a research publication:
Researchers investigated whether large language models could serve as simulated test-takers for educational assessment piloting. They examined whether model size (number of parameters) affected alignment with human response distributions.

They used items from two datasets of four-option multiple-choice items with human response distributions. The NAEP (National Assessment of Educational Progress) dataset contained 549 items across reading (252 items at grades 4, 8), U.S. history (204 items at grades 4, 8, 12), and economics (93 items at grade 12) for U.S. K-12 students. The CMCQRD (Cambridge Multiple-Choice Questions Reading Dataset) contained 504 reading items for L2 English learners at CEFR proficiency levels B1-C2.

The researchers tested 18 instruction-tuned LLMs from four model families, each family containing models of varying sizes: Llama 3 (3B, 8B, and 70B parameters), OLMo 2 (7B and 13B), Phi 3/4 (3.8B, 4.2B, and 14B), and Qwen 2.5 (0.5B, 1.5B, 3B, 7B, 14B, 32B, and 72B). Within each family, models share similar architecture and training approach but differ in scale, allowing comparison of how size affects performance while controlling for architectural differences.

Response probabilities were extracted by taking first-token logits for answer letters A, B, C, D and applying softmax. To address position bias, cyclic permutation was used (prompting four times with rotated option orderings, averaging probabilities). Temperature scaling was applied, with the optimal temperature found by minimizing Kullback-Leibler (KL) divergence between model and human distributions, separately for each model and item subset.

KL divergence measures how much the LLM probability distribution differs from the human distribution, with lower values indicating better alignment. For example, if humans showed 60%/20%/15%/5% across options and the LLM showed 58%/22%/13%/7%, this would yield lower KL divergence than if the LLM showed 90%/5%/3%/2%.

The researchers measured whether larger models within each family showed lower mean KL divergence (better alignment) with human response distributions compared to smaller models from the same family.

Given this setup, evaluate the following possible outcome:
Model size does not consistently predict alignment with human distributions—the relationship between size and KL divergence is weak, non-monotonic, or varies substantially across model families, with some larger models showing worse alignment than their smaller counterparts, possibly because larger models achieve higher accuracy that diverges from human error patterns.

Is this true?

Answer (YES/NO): NO